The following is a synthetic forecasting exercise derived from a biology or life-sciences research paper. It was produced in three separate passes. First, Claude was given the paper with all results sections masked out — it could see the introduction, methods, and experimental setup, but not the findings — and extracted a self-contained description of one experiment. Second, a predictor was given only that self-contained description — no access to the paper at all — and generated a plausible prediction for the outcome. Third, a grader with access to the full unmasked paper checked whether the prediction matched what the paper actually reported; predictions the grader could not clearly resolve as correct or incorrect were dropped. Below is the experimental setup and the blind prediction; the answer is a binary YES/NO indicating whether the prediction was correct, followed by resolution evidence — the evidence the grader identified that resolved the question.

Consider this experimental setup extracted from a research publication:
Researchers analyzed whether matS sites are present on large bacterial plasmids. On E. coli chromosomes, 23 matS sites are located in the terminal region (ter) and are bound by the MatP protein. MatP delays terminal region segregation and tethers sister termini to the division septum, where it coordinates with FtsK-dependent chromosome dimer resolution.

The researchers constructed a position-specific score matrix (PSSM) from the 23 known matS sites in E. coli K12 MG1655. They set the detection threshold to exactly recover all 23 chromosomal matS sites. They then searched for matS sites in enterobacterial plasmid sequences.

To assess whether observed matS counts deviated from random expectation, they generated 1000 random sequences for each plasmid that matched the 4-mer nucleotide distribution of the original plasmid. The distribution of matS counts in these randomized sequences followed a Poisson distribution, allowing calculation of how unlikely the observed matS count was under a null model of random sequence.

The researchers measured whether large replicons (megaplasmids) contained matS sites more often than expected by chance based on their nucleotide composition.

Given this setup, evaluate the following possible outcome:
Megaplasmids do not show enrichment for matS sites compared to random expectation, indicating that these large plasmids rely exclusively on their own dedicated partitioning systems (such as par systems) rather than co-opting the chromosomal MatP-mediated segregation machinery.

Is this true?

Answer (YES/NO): NO